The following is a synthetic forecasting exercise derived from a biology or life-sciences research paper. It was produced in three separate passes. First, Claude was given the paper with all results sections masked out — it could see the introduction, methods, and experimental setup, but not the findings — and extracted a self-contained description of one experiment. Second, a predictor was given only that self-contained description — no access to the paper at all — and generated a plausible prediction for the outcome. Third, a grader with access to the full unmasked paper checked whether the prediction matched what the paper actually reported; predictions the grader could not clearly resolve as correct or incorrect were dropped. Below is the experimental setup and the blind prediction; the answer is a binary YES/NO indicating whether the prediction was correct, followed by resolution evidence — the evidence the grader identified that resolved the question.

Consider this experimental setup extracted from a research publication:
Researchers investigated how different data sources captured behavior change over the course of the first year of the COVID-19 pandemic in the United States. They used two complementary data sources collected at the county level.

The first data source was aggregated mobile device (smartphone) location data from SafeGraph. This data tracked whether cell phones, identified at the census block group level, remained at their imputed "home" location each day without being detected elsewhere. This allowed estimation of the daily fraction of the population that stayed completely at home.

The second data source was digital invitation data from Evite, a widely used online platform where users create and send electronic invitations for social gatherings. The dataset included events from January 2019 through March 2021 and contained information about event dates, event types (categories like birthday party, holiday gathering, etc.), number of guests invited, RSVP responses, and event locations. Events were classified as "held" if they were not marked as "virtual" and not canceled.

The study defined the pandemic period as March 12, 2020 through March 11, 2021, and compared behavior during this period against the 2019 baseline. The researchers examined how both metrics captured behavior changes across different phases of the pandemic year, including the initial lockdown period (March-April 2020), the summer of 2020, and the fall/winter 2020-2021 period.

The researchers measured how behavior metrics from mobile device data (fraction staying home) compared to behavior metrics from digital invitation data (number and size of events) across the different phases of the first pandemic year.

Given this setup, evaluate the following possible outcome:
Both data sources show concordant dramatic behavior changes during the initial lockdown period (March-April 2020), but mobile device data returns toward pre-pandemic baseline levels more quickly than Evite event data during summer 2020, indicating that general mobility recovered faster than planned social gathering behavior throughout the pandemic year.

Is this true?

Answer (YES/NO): NO